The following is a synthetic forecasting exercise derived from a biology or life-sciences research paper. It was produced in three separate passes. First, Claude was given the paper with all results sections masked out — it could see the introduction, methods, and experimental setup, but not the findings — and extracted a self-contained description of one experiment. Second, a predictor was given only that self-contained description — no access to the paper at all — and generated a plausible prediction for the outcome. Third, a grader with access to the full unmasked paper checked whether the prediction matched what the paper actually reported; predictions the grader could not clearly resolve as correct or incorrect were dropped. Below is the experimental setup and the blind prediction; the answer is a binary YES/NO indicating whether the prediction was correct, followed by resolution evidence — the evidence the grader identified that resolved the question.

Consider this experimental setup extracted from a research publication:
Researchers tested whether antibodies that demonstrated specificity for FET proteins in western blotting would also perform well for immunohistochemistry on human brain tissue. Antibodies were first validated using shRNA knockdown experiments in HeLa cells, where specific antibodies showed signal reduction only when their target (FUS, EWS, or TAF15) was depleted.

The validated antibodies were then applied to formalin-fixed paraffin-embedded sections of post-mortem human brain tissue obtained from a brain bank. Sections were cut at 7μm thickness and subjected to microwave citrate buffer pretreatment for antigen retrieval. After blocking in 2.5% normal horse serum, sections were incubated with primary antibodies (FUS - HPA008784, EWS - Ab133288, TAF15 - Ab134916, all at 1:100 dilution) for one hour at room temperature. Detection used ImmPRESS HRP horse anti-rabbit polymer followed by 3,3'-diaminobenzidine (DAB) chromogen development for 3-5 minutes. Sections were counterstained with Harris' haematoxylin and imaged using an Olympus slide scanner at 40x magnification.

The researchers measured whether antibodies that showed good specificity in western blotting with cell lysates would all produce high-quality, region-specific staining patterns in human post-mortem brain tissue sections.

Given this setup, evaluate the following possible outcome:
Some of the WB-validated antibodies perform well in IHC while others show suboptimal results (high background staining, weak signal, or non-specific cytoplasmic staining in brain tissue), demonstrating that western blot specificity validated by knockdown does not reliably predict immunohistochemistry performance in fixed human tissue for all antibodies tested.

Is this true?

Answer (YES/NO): NO